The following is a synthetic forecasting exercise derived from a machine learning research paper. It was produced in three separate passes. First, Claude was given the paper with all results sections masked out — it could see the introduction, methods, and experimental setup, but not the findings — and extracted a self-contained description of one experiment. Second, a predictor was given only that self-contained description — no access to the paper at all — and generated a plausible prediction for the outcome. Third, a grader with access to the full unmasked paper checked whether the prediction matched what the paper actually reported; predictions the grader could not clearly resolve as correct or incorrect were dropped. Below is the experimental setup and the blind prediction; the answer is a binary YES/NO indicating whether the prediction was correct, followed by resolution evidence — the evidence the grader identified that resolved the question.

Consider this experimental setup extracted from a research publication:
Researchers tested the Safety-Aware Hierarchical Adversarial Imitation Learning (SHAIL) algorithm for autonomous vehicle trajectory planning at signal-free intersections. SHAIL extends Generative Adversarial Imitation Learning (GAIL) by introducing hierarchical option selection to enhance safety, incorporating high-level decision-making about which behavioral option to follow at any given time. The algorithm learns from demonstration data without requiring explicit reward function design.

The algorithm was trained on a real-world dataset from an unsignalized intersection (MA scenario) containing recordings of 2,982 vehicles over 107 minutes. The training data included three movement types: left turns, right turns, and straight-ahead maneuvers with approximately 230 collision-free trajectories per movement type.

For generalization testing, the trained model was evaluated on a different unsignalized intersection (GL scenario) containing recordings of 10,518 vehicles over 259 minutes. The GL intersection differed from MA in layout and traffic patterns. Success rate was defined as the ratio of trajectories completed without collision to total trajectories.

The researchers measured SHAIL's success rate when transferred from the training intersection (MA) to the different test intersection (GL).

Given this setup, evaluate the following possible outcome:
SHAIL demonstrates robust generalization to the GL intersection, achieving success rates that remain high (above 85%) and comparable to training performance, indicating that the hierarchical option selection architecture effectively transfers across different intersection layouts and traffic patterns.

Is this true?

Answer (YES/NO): YES